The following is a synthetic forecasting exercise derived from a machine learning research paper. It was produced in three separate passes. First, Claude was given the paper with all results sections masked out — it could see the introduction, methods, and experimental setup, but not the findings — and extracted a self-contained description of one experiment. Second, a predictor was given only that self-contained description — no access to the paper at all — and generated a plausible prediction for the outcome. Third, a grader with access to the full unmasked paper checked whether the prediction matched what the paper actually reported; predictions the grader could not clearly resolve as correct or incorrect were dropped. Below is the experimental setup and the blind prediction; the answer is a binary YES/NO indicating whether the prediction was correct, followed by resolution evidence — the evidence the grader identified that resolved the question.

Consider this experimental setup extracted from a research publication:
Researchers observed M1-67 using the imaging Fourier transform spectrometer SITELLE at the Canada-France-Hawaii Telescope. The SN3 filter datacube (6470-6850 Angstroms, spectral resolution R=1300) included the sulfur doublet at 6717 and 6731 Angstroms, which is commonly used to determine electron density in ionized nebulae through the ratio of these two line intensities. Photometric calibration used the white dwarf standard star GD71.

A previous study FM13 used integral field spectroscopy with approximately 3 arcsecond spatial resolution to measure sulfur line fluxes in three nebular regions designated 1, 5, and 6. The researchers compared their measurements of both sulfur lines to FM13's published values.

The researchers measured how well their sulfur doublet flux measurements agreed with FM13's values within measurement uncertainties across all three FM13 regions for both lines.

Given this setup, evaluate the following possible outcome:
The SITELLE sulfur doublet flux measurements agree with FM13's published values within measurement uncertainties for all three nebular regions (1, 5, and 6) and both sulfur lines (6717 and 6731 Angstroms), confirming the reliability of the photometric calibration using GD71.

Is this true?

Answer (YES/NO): NO